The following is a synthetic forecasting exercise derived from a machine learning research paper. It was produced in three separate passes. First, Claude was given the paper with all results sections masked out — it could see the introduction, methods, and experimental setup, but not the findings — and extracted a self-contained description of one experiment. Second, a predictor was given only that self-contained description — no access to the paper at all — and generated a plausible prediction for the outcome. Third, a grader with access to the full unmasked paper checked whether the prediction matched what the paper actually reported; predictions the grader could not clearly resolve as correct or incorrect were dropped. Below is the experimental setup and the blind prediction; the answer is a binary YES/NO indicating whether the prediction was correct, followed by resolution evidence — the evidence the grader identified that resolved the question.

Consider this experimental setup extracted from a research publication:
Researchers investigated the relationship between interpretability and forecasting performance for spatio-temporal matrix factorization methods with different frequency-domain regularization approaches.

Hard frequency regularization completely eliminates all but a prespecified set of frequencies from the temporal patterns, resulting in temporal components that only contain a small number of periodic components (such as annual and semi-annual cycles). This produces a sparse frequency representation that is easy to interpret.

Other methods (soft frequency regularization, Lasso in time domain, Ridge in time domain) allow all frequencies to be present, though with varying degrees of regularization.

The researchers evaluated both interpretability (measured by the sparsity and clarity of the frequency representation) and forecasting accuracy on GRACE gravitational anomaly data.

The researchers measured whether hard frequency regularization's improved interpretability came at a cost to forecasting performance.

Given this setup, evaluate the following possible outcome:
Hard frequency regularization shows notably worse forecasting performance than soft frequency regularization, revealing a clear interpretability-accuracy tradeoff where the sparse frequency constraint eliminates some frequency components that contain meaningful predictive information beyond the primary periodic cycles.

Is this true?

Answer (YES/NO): YES